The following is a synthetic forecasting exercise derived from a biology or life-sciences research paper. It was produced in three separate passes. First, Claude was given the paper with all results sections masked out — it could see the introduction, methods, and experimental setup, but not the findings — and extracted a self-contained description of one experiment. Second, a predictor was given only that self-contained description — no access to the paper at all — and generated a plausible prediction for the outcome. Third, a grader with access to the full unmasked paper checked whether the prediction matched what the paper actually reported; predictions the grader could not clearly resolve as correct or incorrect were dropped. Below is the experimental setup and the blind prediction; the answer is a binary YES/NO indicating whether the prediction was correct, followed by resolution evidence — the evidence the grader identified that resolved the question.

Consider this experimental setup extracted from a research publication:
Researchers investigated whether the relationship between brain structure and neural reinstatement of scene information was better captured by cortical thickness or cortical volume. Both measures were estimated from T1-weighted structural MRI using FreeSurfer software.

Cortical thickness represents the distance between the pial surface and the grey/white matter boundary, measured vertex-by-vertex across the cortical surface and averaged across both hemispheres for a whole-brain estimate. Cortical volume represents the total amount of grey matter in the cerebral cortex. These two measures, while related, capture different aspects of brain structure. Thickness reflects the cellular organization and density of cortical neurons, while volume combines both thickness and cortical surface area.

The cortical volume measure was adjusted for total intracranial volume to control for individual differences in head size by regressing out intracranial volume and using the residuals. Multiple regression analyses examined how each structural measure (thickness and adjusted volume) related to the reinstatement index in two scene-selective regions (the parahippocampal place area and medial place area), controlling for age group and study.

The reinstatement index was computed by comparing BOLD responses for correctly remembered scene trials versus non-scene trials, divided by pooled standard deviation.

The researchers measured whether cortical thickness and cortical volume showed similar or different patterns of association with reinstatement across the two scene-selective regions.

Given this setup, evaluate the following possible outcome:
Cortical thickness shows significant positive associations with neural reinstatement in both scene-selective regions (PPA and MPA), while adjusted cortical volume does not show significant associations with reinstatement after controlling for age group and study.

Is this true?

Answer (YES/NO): NO